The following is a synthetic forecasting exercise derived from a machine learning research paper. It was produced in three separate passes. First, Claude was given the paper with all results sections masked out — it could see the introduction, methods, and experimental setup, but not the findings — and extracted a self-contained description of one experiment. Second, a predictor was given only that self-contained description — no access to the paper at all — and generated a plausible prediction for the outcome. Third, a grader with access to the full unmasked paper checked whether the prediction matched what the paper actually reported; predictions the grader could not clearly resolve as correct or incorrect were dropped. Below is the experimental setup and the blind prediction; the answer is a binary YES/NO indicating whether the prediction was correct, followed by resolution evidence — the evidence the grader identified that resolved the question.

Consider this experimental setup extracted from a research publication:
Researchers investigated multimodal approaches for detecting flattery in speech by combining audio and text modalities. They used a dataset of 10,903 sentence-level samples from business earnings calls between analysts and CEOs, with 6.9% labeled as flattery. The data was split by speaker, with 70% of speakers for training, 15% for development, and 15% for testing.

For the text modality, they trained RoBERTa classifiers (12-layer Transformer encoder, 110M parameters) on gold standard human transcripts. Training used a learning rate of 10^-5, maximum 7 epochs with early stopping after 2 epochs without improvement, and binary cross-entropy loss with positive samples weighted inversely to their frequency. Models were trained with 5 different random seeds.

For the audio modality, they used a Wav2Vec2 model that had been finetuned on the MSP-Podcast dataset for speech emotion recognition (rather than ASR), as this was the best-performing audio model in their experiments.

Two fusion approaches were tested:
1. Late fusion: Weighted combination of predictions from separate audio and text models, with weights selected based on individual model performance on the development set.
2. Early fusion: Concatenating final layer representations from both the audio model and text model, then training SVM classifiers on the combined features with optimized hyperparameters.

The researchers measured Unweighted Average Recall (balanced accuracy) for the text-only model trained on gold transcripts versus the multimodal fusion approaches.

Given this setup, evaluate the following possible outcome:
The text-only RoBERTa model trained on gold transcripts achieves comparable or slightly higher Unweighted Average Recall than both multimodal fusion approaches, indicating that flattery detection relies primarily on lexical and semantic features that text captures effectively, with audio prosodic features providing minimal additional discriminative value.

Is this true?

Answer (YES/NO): NO